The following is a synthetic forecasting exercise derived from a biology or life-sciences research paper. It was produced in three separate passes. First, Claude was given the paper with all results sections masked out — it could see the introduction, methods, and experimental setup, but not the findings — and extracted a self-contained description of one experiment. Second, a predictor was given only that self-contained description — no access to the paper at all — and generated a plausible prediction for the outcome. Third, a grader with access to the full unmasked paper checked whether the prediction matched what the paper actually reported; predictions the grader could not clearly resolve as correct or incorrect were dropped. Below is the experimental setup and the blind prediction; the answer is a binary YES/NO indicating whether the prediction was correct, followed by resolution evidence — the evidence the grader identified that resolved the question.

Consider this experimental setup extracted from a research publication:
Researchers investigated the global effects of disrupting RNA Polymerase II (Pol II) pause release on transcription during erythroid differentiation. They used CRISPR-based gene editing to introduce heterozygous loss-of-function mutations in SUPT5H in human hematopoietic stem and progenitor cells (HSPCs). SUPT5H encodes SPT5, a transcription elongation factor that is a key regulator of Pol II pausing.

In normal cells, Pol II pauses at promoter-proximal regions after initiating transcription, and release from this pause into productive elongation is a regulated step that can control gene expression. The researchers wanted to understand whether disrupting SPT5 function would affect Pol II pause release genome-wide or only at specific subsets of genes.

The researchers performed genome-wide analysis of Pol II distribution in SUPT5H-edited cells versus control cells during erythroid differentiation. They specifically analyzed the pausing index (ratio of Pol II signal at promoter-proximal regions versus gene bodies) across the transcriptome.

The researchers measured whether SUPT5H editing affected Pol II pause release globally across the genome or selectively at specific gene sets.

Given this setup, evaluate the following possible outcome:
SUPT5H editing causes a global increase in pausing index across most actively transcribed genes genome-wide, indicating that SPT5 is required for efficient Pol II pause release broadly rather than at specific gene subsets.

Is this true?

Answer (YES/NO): YES